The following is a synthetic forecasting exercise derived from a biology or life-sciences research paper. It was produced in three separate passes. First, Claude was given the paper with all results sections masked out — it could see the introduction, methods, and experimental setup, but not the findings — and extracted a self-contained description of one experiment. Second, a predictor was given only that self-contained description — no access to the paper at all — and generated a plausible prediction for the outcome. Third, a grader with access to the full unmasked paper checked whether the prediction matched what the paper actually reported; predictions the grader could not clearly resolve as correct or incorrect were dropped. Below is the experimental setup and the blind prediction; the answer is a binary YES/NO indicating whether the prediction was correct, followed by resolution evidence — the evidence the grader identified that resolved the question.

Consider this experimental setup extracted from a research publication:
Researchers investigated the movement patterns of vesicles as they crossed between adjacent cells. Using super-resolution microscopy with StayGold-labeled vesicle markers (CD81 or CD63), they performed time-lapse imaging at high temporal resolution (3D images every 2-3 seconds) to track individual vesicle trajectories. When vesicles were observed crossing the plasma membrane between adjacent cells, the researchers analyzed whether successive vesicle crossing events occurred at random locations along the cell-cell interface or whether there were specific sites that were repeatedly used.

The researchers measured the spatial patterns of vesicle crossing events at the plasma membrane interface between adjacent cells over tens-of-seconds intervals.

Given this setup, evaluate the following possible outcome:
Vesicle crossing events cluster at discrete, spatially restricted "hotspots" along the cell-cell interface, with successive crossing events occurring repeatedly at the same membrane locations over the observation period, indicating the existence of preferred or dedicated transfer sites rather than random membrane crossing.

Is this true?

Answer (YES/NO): YES